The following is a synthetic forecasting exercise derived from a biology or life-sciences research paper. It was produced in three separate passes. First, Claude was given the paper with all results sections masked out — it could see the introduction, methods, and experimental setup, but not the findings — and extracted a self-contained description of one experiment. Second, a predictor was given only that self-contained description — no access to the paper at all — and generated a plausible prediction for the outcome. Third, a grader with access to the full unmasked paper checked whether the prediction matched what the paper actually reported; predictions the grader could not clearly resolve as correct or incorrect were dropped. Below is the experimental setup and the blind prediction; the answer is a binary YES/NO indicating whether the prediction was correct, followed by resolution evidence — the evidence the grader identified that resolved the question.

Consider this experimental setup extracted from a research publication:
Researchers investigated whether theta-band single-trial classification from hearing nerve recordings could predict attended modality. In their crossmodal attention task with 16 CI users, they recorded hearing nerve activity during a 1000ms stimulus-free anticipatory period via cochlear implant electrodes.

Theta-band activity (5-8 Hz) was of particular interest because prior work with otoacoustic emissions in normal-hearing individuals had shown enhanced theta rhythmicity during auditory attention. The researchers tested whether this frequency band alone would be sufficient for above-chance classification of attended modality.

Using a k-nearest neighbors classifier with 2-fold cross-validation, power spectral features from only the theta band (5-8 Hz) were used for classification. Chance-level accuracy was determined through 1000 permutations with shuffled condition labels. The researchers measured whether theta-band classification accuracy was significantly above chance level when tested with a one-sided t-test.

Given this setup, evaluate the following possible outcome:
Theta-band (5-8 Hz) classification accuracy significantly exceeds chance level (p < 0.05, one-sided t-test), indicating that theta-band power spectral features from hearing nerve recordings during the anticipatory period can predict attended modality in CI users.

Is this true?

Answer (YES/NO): YES